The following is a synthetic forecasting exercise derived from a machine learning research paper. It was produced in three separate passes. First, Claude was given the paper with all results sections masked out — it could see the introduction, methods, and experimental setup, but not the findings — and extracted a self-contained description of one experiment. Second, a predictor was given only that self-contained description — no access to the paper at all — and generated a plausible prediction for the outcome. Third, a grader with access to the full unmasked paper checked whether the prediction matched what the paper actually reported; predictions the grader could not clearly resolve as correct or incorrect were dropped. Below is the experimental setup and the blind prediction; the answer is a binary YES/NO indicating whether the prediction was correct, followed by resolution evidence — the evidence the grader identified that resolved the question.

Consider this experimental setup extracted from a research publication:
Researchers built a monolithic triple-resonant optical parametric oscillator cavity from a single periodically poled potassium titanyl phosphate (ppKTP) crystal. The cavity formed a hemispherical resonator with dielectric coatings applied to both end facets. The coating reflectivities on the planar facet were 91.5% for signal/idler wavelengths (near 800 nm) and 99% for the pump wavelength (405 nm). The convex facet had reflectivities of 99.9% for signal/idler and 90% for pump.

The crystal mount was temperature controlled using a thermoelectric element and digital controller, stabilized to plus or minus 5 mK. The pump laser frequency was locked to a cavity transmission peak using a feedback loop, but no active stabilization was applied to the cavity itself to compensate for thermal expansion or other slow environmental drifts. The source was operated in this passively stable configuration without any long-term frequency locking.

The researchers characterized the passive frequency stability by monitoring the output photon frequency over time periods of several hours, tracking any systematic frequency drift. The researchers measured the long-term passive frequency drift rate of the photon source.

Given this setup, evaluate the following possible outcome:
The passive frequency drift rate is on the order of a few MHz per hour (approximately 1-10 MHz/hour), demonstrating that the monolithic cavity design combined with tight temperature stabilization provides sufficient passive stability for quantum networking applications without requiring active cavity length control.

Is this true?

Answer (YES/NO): YES